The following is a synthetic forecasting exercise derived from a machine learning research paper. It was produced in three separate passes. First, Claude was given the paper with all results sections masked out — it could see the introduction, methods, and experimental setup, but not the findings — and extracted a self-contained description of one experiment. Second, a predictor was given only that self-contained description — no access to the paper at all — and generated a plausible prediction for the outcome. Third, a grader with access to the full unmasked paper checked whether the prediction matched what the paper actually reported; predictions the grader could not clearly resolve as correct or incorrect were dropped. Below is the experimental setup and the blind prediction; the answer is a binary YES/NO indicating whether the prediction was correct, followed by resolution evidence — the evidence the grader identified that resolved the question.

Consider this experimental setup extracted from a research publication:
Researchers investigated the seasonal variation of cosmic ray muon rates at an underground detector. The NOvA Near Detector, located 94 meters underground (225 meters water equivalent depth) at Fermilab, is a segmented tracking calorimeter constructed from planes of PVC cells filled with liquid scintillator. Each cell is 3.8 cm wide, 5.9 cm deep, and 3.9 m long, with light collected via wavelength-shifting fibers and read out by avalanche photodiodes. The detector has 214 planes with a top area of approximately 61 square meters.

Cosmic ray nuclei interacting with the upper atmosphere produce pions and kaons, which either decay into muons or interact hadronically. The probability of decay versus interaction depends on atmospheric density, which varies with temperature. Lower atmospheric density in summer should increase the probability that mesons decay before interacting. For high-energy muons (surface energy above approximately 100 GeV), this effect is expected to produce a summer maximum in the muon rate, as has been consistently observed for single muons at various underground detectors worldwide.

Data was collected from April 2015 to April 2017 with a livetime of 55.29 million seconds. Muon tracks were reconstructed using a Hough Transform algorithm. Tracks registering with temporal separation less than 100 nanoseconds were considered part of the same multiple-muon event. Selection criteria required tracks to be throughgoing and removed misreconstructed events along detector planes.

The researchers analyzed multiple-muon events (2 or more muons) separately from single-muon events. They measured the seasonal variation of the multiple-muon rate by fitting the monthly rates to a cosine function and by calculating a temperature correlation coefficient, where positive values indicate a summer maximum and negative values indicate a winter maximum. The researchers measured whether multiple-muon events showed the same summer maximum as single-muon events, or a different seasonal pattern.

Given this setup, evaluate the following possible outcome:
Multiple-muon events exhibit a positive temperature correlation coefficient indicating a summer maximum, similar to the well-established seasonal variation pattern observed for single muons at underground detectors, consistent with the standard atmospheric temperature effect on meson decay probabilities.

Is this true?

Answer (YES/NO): NO